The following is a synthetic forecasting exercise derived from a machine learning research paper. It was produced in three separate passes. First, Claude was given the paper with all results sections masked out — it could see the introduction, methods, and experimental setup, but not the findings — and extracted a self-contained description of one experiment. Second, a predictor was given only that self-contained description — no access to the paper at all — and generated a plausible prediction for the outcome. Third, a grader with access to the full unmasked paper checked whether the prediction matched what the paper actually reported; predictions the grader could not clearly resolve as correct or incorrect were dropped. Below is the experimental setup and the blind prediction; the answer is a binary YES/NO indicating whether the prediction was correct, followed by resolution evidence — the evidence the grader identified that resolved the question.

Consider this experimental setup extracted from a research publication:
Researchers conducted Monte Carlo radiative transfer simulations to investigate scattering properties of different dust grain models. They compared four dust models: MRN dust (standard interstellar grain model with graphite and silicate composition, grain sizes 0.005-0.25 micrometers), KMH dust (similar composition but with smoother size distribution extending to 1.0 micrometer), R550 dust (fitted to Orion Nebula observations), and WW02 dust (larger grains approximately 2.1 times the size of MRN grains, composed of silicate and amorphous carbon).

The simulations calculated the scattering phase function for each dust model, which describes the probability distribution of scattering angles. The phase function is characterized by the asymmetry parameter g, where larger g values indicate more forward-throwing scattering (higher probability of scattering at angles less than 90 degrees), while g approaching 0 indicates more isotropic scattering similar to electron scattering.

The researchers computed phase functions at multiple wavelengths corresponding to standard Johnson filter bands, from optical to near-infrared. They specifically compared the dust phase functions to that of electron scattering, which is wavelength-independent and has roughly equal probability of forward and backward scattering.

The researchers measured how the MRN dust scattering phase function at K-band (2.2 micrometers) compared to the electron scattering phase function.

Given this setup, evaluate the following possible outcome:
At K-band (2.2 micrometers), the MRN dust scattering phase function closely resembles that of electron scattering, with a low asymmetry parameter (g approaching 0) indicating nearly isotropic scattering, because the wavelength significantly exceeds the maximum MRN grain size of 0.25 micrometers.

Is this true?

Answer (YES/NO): YES